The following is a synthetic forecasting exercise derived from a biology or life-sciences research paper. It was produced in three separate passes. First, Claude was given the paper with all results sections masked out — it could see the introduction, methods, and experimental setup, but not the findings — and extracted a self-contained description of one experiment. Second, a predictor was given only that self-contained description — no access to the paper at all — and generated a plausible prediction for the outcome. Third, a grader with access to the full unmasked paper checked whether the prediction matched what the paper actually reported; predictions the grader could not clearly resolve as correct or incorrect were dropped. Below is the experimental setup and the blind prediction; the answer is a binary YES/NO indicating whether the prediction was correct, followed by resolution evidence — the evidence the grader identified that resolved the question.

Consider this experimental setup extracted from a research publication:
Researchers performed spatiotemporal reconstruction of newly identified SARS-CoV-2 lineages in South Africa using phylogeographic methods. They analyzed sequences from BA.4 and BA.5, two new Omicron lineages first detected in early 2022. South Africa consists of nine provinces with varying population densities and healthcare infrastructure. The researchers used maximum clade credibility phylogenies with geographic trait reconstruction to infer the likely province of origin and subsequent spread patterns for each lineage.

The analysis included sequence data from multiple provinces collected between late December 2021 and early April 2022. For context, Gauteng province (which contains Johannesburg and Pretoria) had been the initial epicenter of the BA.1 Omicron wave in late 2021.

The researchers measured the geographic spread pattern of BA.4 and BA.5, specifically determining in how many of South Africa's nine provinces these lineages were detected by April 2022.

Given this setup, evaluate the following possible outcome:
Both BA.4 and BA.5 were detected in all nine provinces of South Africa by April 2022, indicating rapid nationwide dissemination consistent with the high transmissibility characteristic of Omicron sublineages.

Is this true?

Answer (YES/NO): NO